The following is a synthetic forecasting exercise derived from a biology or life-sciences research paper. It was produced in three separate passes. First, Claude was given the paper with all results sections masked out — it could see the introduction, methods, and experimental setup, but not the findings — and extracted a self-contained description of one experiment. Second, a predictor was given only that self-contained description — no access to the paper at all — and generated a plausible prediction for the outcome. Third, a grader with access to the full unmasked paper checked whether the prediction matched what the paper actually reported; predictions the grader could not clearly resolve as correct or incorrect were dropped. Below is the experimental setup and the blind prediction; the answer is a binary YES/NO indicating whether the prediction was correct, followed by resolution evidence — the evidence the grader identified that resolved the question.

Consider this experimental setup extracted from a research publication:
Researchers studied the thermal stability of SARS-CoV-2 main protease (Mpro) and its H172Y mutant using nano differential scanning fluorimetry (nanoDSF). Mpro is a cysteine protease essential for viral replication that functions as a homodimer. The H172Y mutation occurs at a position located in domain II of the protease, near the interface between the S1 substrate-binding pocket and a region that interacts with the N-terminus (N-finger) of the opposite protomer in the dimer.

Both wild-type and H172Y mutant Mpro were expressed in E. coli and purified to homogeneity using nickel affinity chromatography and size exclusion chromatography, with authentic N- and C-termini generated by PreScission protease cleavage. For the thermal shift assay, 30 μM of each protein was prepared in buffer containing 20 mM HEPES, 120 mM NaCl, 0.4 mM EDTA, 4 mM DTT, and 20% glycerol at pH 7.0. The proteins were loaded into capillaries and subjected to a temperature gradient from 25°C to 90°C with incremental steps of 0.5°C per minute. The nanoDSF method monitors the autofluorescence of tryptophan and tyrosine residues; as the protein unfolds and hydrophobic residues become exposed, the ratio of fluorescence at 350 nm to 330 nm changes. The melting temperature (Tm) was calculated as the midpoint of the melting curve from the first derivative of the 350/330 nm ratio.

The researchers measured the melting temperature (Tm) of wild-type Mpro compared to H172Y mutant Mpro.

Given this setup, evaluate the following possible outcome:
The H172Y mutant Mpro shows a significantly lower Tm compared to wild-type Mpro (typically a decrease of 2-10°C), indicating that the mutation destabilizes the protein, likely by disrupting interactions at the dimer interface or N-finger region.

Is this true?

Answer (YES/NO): YES